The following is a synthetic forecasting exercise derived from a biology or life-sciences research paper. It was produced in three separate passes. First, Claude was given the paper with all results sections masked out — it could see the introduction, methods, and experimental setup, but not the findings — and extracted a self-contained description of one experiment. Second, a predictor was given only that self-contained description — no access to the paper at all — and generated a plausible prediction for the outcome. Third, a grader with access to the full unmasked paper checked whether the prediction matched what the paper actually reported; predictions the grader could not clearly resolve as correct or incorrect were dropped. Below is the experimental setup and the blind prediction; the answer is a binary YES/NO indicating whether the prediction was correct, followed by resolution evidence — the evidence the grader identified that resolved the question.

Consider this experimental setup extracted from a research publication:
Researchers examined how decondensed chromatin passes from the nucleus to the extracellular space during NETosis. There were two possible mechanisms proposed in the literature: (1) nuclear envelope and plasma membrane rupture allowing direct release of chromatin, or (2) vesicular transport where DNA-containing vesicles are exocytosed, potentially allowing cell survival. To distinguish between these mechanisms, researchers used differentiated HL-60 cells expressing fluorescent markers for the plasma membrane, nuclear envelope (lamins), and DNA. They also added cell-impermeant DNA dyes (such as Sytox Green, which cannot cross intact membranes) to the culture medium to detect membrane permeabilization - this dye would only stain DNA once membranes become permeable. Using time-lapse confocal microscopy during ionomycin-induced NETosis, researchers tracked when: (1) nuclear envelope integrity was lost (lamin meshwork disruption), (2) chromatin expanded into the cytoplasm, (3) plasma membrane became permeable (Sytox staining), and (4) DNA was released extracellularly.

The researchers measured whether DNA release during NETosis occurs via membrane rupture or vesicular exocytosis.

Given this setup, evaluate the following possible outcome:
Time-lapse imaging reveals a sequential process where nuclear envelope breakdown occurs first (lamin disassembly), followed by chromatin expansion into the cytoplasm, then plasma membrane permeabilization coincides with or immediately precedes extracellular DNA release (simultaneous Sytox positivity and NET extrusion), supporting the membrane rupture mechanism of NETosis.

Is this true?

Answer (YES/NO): NO